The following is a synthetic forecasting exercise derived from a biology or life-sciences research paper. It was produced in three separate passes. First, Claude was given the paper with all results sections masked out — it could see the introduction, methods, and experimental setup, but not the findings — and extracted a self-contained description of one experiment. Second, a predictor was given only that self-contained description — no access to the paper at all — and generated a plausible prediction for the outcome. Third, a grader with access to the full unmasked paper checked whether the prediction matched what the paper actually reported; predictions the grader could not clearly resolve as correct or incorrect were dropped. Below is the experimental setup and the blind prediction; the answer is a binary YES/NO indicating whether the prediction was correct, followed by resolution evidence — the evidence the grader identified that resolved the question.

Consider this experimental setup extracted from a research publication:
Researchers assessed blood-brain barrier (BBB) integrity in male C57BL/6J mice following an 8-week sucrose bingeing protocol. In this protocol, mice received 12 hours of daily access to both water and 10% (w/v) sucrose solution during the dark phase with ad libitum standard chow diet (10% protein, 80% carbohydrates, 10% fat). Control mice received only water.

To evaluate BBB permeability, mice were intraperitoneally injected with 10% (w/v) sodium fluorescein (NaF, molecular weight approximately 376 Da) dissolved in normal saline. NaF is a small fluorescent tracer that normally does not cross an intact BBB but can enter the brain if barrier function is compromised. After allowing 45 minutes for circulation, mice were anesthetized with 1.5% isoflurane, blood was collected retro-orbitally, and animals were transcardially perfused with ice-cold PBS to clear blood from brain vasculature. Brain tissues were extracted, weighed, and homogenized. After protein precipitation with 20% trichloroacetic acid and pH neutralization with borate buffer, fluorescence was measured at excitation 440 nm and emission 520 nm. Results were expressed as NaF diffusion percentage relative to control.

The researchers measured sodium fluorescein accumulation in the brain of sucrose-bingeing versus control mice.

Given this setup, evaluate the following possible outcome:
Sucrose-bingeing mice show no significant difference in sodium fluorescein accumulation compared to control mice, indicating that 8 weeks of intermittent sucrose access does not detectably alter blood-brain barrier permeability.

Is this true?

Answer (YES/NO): NO